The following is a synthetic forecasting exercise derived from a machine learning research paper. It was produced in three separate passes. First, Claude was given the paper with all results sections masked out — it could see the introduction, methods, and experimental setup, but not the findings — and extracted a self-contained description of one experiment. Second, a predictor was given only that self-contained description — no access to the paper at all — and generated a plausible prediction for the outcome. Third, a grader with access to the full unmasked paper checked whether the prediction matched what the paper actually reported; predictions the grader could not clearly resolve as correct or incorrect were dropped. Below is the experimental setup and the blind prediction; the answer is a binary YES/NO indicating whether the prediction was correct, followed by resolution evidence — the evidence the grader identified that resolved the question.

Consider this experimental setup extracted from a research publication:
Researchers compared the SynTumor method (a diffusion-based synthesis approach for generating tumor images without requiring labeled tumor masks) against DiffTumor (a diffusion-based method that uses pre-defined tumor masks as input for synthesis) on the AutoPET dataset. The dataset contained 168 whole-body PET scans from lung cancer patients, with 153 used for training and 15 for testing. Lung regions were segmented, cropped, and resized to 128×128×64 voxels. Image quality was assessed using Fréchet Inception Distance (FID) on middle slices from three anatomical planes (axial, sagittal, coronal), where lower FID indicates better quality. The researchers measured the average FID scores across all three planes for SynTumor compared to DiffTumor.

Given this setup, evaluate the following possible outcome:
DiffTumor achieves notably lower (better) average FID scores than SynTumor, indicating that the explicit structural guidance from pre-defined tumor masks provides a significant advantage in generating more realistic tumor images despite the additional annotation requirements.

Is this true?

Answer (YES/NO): YES